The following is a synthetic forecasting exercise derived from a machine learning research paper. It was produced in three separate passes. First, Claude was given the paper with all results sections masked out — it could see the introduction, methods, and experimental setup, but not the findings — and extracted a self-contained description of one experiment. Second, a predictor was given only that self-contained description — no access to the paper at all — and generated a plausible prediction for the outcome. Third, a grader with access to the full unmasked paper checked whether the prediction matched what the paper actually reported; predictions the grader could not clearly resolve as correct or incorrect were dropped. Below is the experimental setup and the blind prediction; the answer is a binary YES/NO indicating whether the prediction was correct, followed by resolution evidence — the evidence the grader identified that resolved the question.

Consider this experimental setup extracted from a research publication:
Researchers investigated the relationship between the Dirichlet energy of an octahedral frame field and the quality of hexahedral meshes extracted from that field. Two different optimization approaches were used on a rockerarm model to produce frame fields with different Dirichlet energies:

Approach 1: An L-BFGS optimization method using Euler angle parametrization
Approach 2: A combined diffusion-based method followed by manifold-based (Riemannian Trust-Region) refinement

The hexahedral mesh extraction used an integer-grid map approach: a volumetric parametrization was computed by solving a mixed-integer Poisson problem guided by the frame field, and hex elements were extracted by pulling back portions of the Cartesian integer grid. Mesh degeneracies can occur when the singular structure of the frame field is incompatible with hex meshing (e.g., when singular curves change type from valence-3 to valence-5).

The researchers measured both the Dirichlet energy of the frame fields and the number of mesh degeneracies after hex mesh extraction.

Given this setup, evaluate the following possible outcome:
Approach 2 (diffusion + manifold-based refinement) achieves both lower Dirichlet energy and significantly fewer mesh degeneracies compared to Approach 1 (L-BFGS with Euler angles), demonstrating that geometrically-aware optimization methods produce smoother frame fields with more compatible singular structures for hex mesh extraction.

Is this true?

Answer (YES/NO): NO